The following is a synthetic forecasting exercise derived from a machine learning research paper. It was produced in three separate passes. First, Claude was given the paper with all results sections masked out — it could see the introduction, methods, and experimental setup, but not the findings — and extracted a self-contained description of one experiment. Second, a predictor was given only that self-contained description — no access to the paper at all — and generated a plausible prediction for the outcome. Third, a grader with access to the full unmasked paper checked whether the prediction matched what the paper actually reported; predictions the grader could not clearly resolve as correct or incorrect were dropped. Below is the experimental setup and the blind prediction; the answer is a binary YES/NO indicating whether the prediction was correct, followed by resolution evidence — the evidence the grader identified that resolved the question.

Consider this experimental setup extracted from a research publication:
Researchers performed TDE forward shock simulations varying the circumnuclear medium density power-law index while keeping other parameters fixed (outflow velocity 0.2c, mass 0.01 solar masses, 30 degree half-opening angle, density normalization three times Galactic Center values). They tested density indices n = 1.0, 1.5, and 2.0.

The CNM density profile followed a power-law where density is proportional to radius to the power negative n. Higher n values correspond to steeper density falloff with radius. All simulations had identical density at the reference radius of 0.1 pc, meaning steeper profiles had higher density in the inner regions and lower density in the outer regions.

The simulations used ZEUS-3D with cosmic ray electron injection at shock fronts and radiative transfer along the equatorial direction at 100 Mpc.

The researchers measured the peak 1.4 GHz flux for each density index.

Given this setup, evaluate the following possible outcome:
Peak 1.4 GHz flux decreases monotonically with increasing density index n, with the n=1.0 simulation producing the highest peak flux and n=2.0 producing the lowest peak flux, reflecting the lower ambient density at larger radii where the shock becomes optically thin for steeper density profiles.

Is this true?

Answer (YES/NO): YES